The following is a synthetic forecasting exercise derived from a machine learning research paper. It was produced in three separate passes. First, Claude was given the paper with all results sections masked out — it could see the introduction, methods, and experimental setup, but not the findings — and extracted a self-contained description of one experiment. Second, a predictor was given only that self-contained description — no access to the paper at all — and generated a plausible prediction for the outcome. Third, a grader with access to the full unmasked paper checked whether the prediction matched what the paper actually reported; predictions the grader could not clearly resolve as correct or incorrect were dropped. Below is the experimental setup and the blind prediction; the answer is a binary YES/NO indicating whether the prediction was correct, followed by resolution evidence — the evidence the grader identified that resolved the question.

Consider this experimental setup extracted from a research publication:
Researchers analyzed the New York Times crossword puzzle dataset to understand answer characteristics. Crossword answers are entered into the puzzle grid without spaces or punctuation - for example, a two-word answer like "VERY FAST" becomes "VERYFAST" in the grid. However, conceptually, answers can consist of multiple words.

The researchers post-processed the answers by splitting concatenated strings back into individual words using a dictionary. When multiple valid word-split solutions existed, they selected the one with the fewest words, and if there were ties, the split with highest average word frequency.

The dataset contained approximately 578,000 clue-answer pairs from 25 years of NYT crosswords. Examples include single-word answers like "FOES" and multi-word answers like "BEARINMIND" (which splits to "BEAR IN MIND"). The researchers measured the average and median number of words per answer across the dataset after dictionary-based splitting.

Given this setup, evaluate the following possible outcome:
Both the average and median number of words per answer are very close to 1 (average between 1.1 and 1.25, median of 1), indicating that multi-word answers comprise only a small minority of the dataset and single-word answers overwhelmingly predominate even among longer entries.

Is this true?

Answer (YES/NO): NO